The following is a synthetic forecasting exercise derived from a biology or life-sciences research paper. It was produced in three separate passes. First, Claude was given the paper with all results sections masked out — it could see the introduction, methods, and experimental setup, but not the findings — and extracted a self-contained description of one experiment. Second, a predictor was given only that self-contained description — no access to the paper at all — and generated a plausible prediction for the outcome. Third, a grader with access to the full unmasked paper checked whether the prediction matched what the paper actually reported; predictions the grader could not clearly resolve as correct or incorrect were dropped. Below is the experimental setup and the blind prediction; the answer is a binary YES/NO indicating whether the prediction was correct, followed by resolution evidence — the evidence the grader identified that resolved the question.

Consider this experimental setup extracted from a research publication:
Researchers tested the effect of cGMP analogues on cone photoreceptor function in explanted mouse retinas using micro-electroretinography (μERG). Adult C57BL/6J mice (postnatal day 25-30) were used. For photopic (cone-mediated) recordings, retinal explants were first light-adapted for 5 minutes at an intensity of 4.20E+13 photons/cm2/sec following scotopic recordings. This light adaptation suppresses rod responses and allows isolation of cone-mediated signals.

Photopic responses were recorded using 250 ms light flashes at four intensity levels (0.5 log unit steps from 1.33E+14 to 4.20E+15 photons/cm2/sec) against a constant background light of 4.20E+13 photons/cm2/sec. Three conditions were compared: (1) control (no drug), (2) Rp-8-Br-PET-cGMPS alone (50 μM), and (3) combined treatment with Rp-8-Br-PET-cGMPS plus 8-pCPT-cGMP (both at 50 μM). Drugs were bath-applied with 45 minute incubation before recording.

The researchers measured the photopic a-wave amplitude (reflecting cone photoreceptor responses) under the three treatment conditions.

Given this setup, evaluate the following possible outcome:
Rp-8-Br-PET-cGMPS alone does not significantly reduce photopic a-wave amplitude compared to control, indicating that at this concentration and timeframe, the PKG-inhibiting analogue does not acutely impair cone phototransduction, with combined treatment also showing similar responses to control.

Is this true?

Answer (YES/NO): NO